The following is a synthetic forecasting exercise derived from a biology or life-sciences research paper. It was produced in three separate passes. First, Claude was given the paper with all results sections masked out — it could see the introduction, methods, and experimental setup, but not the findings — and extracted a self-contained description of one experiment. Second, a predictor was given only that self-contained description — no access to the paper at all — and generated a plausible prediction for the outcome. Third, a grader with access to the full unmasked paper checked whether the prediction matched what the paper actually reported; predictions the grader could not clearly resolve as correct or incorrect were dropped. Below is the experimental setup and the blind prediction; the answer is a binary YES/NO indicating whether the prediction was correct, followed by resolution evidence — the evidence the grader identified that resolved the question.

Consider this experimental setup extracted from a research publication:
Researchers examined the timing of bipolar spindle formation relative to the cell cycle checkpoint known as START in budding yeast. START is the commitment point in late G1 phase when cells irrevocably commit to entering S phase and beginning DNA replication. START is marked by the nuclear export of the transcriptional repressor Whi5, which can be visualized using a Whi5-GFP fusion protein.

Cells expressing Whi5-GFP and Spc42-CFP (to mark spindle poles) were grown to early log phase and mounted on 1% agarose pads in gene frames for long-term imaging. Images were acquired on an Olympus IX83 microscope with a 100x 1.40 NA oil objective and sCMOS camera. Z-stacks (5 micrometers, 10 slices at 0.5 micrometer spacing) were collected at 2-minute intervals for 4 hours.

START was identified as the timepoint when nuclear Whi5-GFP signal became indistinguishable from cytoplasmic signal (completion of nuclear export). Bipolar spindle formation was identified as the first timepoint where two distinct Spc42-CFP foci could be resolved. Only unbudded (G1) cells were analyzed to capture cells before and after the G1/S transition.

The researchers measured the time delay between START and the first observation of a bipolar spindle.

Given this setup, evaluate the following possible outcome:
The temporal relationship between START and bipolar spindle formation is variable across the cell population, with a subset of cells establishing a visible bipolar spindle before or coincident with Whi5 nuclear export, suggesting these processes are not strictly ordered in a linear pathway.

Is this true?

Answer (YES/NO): NO